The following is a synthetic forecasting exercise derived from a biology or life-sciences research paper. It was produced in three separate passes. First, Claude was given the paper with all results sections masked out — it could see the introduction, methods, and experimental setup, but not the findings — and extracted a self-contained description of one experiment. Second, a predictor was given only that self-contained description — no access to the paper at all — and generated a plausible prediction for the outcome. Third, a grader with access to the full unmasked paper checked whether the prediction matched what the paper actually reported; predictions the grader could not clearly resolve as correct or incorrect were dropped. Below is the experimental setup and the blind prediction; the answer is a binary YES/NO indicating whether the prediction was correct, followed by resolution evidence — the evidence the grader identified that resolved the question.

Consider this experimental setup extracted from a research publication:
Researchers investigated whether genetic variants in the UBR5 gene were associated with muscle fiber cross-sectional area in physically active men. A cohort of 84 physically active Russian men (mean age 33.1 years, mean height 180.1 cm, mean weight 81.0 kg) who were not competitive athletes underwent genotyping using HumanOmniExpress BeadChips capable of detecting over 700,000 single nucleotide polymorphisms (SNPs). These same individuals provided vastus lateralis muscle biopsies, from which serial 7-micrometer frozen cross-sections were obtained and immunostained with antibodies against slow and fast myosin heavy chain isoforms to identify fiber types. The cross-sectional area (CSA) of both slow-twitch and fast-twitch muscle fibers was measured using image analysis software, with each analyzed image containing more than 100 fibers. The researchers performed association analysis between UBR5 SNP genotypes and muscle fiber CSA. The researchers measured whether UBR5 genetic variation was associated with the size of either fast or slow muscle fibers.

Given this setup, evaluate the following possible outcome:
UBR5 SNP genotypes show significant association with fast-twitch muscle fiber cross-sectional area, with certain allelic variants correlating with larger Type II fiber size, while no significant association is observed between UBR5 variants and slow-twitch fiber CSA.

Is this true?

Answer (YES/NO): YES